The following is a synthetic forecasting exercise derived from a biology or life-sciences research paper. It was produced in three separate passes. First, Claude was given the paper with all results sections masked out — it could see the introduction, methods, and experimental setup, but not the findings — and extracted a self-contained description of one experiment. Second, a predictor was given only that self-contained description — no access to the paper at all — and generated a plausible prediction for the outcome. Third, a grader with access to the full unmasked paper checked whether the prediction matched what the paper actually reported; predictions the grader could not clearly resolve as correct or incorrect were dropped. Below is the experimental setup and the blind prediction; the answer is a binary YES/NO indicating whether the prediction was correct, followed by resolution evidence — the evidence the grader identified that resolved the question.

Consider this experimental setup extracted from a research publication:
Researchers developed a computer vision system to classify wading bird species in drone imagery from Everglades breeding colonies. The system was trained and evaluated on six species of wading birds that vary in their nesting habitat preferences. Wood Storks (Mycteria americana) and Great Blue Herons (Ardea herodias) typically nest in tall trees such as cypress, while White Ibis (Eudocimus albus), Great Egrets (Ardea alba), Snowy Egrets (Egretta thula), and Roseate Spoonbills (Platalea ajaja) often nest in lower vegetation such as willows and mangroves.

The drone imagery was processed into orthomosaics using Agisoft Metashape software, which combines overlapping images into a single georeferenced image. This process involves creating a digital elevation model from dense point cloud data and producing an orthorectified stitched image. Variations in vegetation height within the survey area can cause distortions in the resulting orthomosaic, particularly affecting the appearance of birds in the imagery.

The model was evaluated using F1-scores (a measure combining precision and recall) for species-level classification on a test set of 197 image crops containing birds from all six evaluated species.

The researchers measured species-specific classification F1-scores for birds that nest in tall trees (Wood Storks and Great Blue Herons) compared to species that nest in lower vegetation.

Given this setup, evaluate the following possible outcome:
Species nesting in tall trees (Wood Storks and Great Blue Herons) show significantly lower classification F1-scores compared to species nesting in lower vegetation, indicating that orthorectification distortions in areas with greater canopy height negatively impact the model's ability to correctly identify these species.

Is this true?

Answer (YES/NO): NO